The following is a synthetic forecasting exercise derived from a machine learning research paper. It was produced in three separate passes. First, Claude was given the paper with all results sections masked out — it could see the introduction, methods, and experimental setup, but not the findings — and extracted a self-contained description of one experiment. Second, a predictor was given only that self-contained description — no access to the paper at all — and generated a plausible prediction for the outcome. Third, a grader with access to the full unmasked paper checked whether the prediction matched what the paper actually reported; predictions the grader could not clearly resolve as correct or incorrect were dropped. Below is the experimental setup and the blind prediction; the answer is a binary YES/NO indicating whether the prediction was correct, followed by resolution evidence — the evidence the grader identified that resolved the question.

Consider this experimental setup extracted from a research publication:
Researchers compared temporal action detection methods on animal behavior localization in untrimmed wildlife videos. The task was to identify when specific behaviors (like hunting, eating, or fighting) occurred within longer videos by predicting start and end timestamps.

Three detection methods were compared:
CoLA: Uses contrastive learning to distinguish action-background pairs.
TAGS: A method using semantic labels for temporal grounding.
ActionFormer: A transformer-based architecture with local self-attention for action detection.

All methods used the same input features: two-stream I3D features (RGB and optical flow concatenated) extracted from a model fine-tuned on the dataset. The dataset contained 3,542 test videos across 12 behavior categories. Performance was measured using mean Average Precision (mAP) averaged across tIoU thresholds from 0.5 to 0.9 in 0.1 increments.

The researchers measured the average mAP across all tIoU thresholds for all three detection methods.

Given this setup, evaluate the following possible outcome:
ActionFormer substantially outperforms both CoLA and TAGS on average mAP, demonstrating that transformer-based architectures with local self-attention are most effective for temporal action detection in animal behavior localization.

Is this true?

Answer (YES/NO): NO